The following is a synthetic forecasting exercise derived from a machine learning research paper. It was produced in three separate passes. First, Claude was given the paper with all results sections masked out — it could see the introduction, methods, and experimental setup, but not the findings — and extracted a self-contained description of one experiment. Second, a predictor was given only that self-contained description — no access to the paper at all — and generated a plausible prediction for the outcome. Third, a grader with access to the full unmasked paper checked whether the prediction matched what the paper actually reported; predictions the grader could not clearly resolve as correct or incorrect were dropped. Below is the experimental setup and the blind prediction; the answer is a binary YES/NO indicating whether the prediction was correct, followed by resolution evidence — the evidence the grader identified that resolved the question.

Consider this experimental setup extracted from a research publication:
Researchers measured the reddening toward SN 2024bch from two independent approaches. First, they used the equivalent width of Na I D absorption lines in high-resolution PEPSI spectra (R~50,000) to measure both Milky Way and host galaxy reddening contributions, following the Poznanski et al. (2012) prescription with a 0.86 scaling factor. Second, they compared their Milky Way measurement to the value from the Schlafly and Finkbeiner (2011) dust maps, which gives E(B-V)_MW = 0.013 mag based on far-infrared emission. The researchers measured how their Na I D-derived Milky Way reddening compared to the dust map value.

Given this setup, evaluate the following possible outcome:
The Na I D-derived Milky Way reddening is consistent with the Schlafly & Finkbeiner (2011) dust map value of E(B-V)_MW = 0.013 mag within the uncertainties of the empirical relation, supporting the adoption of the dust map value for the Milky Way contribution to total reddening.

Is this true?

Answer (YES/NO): NO